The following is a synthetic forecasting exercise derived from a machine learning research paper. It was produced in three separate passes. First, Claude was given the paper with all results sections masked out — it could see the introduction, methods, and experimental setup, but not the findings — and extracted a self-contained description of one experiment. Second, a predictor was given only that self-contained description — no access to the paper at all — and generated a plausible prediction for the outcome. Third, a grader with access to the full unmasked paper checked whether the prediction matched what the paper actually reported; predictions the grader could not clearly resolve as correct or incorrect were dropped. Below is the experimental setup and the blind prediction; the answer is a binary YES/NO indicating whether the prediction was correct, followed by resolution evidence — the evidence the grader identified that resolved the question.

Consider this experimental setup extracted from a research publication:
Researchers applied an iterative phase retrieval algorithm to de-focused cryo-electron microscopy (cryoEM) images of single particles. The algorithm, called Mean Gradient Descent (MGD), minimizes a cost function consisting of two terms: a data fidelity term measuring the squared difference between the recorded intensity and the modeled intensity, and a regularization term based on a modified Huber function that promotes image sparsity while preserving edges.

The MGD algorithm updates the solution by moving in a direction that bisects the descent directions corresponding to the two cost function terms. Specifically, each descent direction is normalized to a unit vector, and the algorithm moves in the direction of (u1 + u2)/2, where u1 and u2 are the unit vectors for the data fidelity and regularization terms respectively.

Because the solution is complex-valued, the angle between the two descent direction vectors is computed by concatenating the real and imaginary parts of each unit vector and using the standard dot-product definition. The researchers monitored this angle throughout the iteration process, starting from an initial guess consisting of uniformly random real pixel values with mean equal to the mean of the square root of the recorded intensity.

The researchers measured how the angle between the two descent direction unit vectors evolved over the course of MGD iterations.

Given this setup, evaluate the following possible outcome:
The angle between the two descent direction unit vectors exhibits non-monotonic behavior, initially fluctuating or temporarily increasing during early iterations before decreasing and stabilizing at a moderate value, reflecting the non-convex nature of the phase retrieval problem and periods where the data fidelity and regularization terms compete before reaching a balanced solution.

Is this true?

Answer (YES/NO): NO